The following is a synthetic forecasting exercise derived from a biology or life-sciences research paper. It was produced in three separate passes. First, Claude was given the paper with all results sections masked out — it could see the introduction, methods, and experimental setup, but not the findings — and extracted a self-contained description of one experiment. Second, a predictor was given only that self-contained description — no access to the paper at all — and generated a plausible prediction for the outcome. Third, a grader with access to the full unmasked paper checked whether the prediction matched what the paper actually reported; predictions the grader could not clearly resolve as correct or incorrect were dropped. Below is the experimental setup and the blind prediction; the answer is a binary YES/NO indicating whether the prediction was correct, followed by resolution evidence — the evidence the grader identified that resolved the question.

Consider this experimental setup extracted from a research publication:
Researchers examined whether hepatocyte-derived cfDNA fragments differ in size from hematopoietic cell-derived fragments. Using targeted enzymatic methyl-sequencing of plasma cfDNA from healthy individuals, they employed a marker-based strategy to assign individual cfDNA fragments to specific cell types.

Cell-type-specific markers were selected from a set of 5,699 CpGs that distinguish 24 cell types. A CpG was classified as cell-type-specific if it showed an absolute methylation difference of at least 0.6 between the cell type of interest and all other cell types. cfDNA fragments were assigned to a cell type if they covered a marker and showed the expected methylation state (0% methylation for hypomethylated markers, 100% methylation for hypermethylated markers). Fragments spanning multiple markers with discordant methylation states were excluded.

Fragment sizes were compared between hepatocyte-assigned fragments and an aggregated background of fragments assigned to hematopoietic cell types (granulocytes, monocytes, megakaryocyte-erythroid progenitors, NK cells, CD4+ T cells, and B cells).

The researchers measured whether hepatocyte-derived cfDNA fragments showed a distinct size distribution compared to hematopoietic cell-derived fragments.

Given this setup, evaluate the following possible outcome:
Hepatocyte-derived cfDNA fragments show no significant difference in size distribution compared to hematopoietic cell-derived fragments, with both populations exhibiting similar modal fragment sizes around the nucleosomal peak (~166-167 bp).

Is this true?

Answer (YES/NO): NO